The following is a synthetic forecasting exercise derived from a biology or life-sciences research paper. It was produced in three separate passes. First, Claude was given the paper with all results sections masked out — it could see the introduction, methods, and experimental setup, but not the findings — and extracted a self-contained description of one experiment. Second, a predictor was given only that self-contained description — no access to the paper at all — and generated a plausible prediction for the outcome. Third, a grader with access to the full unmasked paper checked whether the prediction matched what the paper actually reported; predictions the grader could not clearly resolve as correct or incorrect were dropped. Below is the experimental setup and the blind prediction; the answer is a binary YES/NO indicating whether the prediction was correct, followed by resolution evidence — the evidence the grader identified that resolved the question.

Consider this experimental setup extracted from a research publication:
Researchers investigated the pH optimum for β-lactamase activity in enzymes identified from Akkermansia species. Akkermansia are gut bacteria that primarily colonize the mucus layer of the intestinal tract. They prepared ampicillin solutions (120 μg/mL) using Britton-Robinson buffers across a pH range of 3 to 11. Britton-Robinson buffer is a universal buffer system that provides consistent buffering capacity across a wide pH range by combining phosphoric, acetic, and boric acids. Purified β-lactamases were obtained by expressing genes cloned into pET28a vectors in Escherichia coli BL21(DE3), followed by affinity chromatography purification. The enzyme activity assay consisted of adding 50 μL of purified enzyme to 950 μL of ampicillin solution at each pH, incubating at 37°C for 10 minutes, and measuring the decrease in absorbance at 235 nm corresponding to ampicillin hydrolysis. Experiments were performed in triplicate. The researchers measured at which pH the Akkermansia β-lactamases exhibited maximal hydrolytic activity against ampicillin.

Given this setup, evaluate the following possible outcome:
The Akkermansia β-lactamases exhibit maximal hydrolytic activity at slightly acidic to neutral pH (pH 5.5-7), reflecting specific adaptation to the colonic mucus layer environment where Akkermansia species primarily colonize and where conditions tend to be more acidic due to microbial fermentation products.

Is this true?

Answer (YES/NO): NO